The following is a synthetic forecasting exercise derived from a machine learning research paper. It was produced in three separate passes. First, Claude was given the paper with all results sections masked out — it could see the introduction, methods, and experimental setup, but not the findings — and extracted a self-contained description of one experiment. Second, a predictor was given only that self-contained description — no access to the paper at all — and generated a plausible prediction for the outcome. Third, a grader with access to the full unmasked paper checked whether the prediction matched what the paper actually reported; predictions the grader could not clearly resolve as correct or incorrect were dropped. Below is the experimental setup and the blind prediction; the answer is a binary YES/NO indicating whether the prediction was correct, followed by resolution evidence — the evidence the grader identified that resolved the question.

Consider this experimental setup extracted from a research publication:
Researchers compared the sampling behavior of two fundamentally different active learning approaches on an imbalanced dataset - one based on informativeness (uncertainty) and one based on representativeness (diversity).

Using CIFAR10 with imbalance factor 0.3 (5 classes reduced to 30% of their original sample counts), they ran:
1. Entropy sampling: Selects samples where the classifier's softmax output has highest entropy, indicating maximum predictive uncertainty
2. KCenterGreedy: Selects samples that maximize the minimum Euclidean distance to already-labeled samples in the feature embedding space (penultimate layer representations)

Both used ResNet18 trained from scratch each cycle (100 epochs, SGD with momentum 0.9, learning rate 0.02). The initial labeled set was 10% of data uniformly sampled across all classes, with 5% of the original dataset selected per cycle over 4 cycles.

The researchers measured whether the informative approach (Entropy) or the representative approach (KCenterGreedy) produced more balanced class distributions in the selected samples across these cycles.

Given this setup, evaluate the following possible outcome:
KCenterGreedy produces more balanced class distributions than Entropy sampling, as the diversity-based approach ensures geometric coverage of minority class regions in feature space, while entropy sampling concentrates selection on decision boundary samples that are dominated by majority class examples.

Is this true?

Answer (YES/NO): NO